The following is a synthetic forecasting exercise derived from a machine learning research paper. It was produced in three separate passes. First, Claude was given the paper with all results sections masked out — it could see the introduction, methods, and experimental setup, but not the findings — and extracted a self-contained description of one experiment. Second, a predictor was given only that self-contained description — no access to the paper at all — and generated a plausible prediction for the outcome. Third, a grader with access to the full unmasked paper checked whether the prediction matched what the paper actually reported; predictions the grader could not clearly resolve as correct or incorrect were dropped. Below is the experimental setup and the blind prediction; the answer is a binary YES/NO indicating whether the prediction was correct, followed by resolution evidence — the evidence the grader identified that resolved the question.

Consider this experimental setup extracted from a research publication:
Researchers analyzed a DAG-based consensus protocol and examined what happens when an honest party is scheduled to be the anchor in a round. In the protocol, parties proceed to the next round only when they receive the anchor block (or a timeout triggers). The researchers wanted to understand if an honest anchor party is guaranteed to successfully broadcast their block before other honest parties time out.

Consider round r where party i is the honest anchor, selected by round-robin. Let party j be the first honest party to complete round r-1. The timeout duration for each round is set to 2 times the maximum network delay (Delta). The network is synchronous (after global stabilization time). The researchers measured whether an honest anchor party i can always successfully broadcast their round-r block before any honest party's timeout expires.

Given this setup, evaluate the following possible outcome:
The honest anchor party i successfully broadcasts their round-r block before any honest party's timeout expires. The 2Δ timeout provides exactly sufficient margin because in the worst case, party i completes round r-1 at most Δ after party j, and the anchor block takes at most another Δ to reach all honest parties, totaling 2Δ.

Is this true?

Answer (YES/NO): YES